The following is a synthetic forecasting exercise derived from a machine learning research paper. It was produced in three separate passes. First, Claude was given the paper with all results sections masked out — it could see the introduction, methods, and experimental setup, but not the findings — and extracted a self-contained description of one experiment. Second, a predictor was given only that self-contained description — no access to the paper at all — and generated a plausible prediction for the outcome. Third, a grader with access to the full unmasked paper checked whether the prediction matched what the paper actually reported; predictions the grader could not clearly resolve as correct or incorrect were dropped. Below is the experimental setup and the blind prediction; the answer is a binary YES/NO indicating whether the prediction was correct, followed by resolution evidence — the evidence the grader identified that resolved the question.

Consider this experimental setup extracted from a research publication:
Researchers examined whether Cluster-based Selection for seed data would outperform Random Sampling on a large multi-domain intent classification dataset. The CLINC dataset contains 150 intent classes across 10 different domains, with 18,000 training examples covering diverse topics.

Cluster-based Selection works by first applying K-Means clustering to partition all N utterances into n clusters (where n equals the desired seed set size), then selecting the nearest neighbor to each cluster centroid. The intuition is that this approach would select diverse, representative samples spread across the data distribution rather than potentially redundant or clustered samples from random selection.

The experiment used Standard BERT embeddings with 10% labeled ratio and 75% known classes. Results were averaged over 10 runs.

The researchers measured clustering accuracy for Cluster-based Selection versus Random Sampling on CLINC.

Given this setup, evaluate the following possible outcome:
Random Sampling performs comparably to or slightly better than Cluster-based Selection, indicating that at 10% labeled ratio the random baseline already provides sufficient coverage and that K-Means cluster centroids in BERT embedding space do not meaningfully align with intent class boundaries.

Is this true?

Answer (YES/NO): NO